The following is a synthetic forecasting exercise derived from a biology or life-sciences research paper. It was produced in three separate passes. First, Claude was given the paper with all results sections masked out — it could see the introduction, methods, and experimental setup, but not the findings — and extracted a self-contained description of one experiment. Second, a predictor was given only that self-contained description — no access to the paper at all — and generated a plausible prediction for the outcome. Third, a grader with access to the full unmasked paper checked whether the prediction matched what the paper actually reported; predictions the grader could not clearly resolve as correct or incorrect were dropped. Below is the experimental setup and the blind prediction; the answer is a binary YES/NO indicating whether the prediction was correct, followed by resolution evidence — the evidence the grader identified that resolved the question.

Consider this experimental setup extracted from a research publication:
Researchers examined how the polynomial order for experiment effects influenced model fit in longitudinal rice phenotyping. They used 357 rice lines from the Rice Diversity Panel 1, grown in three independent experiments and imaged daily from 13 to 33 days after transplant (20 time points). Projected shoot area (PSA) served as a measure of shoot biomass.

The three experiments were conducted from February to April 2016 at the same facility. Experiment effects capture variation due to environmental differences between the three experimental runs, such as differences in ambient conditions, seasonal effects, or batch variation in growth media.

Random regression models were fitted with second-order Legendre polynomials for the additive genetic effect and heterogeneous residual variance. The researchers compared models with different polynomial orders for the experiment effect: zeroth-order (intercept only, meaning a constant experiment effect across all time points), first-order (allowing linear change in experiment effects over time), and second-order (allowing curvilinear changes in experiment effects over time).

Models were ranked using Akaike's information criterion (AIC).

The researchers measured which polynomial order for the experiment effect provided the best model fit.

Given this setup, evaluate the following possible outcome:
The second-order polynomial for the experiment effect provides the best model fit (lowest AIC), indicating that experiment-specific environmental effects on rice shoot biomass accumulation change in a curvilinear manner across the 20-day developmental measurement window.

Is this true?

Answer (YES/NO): NO